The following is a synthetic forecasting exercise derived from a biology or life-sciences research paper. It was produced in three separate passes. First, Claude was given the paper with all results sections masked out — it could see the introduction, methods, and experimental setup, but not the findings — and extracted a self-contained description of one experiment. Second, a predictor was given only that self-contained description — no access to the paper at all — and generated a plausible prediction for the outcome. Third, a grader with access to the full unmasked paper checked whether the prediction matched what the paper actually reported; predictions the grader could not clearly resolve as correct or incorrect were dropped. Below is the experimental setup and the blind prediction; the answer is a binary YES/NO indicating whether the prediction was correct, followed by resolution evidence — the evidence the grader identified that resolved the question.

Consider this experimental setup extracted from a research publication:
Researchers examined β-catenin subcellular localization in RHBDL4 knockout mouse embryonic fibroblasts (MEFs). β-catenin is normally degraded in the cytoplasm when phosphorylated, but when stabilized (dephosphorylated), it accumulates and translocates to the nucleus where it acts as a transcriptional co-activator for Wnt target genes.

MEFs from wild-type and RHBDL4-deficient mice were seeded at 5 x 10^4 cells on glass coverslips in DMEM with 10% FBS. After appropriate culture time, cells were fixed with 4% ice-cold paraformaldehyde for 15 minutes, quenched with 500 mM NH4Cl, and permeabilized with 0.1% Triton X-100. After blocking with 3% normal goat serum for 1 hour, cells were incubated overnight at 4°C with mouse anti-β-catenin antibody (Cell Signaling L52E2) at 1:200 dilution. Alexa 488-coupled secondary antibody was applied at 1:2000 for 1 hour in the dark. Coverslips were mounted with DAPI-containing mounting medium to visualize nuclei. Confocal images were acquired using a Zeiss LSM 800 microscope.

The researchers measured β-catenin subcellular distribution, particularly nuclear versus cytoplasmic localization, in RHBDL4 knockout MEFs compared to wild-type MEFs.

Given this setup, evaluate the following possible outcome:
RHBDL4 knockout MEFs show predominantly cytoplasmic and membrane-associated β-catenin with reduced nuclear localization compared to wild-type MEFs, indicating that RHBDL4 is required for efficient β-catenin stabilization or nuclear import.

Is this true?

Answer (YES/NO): NO